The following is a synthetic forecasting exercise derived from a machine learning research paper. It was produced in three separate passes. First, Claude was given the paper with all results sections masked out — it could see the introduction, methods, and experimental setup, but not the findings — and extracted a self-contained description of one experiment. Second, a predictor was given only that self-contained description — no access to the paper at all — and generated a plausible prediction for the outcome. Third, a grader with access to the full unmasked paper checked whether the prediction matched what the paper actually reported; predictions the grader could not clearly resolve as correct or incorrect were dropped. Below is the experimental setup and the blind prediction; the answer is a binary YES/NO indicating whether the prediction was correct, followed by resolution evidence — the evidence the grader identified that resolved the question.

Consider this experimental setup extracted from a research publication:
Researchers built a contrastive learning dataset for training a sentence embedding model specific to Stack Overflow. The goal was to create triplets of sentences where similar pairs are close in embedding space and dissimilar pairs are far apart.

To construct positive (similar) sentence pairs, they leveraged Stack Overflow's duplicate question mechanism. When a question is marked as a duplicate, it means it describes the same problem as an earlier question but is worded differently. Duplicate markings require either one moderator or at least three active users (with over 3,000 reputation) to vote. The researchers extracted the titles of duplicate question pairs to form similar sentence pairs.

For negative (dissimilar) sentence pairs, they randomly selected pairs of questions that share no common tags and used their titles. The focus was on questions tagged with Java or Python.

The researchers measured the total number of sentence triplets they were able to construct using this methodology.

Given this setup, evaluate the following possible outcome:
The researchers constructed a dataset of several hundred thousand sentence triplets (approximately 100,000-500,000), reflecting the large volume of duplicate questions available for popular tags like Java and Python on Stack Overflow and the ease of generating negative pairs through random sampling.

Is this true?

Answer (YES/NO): YES